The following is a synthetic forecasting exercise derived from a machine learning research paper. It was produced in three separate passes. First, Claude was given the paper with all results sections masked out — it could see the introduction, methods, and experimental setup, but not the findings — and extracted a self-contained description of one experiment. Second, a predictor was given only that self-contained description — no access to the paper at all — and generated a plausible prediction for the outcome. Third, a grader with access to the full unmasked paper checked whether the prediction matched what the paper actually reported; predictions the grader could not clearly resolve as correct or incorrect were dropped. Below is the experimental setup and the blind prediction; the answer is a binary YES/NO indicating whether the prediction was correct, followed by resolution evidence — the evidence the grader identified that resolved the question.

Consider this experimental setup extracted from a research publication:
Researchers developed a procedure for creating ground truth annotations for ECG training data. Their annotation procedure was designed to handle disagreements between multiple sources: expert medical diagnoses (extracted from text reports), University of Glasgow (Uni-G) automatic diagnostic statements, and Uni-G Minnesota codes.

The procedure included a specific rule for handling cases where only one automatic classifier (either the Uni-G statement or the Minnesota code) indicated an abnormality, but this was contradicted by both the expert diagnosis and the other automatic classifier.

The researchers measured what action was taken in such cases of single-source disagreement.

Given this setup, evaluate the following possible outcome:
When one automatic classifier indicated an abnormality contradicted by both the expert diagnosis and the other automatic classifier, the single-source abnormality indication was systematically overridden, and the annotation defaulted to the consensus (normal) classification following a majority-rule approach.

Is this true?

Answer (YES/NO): YES